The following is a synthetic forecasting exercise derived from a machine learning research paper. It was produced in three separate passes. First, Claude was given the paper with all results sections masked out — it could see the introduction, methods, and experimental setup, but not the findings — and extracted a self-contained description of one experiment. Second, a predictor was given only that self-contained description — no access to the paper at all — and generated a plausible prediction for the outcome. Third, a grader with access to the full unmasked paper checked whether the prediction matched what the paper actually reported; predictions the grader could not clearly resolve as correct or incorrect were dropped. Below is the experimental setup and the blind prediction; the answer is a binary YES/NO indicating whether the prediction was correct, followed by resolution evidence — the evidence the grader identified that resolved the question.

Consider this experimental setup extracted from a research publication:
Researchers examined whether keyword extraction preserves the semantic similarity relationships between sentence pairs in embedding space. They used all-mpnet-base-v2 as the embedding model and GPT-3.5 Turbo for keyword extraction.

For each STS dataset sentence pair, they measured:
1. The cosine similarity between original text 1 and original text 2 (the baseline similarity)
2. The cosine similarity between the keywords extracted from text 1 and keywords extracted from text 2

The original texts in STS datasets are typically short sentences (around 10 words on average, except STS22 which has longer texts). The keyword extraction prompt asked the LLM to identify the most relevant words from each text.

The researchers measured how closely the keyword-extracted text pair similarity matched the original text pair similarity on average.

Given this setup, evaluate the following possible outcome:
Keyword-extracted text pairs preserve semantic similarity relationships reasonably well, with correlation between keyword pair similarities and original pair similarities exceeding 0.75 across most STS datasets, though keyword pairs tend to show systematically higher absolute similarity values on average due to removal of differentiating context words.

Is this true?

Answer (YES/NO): NO